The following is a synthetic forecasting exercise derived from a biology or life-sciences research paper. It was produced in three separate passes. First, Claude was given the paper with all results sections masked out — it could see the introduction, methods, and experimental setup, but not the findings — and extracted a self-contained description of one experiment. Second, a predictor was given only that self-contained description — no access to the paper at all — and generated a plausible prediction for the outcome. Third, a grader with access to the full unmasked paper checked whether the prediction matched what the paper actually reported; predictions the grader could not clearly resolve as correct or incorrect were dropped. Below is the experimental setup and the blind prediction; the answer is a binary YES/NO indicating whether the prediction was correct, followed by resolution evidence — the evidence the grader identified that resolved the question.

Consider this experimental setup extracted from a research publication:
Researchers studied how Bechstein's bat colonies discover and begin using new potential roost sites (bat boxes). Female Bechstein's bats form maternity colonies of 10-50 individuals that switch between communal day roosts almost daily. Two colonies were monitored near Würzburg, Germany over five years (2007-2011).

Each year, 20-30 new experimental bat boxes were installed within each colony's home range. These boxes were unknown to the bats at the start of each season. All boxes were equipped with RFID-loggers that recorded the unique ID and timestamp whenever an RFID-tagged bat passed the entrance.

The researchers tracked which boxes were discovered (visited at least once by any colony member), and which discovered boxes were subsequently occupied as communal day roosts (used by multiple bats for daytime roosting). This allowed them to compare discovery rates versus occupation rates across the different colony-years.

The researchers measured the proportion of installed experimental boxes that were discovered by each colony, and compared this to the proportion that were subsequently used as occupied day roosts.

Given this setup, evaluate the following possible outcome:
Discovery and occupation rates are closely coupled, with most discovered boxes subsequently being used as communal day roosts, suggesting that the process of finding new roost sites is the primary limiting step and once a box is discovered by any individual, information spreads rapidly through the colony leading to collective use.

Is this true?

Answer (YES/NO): NO